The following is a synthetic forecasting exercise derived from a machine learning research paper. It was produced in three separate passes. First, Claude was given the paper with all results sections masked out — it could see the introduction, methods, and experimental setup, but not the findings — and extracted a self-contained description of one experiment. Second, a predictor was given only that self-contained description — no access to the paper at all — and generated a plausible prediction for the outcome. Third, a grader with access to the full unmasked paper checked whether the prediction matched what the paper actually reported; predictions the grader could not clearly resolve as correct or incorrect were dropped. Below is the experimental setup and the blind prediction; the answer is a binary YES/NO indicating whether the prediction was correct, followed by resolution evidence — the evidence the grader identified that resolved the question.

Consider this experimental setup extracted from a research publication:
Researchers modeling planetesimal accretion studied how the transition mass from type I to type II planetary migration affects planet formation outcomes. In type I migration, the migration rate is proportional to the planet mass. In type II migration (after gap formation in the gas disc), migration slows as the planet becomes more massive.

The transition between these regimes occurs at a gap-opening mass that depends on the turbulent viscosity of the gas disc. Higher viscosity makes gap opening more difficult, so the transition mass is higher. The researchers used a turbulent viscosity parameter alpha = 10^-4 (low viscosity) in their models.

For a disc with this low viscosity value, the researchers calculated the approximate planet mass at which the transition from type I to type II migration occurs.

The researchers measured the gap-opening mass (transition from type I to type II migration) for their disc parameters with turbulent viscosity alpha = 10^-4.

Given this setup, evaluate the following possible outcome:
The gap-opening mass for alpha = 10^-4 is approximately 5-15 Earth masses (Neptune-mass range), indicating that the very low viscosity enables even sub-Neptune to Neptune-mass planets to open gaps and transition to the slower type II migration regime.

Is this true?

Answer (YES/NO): NO